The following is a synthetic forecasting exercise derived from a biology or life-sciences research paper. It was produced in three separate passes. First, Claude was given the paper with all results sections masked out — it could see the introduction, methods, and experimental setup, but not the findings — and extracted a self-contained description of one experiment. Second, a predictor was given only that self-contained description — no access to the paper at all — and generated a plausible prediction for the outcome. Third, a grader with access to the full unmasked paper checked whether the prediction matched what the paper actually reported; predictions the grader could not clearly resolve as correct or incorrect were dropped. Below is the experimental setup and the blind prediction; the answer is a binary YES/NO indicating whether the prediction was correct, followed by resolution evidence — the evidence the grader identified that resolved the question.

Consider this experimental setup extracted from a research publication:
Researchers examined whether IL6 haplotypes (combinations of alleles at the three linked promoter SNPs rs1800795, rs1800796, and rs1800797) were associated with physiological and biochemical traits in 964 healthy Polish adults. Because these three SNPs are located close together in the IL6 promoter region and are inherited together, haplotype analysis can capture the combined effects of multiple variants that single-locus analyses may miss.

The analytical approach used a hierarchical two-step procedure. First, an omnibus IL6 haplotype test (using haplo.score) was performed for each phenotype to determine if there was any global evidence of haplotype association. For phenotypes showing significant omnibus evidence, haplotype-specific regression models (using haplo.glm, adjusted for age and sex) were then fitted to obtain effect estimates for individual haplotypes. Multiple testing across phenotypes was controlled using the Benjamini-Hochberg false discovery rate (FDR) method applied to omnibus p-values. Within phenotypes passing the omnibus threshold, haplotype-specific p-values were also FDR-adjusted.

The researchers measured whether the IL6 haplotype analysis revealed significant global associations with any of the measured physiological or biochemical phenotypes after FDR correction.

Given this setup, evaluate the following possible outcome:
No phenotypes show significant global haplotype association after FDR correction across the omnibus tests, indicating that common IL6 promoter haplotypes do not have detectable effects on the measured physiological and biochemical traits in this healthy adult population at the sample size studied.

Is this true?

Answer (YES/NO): NO